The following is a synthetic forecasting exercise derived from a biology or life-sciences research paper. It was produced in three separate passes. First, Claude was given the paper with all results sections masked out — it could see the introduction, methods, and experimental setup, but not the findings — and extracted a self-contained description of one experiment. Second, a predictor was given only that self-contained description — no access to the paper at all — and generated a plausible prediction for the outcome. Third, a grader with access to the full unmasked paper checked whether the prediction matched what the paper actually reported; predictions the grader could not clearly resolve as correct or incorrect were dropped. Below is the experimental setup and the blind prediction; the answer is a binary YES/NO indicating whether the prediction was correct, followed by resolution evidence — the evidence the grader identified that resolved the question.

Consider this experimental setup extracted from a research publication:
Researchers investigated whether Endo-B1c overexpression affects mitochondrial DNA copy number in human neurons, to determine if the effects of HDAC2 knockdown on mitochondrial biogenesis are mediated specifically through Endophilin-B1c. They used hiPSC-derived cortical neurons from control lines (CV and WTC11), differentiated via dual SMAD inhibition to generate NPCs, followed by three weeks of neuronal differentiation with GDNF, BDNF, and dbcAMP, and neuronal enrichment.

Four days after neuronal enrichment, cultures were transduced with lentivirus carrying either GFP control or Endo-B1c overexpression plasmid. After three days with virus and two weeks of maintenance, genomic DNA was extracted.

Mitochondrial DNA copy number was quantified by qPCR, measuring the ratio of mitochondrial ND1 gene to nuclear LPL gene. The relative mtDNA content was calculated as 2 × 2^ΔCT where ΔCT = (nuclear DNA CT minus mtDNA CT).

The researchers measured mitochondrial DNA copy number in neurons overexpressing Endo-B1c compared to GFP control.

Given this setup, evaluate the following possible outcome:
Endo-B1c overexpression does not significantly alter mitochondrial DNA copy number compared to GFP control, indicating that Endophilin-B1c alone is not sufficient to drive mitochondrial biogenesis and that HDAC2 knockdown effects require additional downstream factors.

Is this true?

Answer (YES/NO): YES